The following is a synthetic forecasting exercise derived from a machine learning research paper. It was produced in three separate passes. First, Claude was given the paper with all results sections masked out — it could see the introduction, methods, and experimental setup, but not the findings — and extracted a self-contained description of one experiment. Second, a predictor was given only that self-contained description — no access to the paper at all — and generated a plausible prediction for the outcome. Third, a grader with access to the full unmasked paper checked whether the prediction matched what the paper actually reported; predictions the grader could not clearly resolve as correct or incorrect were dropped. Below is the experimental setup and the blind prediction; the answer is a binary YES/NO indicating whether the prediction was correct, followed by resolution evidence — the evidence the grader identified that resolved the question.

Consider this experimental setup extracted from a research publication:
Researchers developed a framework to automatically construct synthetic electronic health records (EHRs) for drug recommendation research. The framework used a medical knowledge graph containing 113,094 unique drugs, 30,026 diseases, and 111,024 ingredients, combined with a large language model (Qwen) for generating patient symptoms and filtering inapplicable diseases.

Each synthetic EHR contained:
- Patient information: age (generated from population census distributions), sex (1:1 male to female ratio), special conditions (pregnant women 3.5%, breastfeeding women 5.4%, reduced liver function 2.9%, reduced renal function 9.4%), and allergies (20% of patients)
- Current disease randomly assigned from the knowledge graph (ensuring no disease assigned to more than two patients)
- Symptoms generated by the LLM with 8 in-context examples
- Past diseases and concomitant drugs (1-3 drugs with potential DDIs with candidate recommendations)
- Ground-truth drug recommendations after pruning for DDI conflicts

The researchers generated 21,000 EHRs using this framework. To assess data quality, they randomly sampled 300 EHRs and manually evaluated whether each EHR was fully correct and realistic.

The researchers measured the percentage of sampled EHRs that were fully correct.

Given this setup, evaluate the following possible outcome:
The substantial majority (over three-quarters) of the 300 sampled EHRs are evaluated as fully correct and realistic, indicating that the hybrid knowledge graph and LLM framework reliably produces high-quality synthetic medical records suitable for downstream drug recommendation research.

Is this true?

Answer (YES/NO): YES